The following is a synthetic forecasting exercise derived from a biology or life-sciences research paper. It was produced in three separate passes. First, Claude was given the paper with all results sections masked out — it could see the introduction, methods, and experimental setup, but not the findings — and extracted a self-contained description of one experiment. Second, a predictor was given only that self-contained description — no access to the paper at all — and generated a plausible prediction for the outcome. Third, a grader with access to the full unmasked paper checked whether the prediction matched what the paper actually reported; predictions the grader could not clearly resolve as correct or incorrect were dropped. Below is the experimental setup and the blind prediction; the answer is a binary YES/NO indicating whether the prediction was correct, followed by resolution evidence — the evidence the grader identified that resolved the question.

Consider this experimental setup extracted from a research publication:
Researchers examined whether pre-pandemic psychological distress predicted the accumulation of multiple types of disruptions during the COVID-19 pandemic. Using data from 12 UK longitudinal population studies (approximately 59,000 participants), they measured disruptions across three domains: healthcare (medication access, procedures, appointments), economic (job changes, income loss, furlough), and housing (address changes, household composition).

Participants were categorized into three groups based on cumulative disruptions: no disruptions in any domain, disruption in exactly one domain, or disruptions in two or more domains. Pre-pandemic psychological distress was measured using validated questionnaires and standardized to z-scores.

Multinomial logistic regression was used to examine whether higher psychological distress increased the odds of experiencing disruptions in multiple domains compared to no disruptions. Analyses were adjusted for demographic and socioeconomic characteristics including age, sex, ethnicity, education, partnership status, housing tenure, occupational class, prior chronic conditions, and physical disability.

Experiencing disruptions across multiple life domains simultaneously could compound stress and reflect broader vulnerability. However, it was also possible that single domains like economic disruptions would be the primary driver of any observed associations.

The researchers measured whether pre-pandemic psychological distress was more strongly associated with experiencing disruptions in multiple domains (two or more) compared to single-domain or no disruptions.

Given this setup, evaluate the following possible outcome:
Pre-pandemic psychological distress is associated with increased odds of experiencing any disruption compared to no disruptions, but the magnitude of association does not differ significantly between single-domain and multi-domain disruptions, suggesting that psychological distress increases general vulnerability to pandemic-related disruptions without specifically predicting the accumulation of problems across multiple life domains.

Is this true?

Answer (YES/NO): NO